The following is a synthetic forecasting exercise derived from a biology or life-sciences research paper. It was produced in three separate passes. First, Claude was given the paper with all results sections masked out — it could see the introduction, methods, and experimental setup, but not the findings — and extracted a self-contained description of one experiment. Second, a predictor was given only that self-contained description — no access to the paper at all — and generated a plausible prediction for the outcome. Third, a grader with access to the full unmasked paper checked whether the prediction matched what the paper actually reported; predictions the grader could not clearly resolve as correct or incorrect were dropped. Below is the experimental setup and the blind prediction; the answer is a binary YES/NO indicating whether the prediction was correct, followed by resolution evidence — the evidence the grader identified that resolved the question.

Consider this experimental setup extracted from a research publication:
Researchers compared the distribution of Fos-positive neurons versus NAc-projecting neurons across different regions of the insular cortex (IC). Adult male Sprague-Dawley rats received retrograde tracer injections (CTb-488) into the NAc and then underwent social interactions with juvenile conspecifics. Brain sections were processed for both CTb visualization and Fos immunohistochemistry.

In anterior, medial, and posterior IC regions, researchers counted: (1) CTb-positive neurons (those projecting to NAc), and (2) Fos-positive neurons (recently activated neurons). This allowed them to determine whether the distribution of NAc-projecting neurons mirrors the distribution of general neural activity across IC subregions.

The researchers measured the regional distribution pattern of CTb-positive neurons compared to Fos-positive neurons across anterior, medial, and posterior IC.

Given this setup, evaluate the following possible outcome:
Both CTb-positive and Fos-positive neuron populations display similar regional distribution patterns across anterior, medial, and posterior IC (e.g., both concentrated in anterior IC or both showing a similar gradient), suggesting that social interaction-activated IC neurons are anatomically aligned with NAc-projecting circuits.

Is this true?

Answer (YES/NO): YES